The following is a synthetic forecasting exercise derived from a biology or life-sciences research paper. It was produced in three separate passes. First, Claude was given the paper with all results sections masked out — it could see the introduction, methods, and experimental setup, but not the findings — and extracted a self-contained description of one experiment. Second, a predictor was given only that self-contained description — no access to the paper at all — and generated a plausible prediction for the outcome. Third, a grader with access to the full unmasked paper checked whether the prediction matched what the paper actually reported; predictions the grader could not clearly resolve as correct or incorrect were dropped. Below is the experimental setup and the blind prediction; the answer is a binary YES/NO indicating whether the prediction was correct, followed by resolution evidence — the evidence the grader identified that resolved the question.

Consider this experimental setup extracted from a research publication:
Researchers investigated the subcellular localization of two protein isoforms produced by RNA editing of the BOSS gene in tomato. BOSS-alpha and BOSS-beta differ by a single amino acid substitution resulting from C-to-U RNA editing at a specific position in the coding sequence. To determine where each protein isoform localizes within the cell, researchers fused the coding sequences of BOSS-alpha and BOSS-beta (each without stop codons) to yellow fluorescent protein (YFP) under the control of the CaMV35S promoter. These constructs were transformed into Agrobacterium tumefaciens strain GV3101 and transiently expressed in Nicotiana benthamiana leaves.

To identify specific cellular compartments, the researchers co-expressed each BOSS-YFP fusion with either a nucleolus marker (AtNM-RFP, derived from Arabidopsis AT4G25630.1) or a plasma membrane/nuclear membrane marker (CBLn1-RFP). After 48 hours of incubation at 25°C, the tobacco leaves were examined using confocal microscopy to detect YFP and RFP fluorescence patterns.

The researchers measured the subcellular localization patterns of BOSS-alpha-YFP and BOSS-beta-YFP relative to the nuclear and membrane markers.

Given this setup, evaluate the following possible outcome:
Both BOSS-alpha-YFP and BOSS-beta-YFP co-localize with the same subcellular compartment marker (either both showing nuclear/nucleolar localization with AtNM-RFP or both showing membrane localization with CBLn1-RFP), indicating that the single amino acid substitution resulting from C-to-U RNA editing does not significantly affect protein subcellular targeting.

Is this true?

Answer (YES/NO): NO